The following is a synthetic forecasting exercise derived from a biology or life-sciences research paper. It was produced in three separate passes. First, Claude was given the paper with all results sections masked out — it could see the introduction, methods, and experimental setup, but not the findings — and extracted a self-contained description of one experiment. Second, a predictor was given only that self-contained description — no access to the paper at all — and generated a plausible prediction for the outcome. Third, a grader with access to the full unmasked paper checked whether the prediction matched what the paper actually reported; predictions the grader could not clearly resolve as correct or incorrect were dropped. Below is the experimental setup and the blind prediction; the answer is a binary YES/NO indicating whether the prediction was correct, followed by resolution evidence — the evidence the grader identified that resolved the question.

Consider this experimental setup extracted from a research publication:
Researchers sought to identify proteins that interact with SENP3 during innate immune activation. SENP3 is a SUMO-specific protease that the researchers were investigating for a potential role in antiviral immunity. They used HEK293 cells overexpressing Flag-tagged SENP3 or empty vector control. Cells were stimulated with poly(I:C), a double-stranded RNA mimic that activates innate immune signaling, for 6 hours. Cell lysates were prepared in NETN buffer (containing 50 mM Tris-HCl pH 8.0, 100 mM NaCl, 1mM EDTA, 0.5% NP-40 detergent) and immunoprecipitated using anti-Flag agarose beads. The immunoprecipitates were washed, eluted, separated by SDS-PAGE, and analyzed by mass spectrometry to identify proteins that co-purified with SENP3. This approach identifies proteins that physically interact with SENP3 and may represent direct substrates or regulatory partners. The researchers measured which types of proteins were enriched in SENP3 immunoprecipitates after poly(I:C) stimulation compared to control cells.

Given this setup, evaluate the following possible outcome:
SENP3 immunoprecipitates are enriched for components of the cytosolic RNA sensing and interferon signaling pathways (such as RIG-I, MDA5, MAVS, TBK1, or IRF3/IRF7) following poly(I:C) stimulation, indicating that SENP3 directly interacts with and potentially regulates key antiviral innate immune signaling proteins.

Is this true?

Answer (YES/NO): NO